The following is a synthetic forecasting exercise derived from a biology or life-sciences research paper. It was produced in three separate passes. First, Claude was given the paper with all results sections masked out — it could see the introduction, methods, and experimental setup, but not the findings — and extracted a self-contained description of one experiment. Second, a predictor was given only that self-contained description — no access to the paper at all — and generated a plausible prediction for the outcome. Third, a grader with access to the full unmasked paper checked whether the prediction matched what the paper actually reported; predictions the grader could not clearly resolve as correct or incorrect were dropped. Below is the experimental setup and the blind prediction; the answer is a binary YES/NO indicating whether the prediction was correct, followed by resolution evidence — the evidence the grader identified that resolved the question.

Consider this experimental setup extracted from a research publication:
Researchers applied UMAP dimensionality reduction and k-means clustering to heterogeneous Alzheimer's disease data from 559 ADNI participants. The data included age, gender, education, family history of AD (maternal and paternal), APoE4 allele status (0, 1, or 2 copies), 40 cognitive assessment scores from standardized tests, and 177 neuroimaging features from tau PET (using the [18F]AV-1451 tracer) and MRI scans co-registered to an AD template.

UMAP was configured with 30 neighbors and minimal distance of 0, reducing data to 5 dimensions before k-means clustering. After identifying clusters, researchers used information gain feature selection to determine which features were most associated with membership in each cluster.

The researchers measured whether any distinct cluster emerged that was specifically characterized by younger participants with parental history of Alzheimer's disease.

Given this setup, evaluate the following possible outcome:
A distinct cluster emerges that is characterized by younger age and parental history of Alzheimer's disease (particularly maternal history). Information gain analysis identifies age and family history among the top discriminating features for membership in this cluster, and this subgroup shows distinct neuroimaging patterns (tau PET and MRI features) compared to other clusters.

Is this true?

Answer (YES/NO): NO